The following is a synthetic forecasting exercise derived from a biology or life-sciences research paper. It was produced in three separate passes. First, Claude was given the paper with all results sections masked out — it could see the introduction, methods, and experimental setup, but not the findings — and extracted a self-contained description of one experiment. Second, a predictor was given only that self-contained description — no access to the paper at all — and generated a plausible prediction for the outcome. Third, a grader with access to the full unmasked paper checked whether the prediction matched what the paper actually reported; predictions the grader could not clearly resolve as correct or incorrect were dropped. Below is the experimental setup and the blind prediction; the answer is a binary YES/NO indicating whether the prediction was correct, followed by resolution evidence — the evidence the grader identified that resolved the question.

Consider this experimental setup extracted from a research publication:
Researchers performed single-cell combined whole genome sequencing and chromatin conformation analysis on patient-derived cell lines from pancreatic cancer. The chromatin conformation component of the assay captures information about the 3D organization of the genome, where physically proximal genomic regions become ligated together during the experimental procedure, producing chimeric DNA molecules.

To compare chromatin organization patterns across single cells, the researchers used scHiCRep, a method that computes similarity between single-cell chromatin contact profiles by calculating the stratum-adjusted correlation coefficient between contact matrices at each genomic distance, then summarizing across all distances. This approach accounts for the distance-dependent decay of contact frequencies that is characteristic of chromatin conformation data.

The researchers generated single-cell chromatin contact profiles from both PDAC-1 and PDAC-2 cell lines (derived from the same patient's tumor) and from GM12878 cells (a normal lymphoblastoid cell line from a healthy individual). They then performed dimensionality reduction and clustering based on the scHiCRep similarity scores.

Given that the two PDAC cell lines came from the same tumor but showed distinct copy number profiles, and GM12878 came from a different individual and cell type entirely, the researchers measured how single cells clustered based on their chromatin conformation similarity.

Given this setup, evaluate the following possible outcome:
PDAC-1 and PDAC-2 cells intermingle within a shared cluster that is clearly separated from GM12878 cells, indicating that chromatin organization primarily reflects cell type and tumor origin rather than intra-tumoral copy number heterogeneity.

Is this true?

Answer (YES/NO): NO